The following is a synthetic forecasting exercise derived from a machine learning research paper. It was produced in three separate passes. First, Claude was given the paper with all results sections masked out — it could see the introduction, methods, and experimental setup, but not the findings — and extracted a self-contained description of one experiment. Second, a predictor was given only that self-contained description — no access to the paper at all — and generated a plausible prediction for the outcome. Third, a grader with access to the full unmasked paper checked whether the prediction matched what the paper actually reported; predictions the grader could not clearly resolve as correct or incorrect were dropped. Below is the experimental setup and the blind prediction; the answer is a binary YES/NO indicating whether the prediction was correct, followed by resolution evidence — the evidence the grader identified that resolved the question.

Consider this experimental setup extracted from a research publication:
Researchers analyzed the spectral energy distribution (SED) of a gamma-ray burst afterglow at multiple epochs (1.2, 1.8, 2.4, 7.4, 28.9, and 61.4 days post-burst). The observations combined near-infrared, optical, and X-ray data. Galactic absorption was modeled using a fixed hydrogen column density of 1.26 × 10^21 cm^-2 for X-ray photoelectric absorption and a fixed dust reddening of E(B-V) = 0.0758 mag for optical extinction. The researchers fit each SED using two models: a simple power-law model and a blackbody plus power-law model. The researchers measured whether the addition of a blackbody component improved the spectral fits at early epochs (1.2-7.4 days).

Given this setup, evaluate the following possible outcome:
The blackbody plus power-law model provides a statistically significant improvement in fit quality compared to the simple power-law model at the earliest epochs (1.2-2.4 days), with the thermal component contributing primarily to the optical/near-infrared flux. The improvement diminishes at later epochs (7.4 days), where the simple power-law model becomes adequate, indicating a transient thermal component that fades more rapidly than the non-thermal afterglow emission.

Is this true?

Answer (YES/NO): NO